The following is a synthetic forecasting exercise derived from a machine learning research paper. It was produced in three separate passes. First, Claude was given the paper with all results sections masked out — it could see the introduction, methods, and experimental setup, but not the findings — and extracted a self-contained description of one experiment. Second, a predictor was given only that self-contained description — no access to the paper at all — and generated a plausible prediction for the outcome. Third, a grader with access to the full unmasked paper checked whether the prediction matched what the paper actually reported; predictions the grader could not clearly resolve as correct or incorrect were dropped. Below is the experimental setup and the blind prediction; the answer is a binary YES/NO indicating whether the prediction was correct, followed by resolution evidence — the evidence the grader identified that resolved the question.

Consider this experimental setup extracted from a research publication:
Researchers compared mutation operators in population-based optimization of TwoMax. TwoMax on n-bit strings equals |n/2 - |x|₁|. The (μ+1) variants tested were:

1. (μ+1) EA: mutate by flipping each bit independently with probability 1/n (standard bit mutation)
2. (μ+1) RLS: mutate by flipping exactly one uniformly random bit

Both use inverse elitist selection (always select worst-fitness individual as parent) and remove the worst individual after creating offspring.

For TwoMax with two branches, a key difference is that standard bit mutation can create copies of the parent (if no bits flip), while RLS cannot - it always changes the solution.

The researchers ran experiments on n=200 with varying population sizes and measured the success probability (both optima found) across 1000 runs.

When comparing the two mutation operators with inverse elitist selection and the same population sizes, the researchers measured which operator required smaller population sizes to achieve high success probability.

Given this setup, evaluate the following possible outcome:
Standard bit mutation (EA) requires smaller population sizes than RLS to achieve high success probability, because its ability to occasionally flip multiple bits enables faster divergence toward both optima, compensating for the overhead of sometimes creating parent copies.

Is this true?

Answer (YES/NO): NO